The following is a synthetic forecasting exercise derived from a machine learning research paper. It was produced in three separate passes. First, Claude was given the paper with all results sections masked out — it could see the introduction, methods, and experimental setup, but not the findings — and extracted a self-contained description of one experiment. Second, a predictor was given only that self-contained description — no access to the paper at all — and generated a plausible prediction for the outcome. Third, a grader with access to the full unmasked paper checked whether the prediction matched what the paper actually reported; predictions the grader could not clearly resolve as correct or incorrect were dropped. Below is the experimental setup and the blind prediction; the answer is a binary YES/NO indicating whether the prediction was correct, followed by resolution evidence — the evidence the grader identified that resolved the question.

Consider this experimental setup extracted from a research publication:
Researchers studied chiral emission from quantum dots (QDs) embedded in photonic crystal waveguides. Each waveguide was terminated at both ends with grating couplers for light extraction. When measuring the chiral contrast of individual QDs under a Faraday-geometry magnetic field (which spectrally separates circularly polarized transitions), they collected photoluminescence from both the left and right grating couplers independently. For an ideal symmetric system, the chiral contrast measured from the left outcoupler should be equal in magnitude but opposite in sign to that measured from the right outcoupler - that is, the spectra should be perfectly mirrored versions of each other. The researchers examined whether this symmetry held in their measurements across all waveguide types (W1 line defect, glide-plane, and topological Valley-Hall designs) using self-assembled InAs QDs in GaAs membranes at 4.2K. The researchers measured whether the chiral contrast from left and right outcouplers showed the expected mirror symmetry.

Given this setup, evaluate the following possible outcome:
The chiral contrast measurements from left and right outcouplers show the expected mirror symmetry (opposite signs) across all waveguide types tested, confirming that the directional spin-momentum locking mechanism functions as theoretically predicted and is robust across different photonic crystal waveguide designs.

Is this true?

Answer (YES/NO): NO